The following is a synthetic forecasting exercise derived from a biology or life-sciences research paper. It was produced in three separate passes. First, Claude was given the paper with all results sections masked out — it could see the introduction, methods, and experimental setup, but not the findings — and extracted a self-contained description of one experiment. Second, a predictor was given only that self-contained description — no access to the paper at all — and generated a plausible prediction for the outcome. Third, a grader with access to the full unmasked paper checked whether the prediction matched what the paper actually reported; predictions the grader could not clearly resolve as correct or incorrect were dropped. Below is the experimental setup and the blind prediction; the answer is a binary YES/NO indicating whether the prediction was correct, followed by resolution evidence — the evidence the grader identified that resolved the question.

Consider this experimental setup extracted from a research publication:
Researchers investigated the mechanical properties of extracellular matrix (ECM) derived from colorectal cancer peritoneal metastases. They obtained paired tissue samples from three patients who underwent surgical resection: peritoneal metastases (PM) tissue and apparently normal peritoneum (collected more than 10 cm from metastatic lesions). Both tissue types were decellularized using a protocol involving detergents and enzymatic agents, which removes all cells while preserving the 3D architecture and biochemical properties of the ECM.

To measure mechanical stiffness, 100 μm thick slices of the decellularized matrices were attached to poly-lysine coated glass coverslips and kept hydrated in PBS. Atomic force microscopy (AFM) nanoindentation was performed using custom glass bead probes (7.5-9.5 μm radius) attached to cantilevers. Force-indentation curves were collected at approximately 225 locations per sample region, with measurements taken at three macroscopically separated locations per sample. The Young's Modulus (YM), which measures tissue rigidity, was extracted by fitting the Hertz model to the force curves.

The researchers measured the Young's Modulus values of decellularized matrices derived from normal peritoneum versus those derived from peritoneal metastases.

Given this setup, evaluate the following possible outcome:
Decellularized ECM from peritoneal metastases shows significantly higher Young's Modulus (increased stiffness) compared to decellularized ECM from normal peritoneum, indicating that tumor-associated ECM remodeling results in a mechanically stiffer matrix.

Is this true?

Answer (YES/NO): YES